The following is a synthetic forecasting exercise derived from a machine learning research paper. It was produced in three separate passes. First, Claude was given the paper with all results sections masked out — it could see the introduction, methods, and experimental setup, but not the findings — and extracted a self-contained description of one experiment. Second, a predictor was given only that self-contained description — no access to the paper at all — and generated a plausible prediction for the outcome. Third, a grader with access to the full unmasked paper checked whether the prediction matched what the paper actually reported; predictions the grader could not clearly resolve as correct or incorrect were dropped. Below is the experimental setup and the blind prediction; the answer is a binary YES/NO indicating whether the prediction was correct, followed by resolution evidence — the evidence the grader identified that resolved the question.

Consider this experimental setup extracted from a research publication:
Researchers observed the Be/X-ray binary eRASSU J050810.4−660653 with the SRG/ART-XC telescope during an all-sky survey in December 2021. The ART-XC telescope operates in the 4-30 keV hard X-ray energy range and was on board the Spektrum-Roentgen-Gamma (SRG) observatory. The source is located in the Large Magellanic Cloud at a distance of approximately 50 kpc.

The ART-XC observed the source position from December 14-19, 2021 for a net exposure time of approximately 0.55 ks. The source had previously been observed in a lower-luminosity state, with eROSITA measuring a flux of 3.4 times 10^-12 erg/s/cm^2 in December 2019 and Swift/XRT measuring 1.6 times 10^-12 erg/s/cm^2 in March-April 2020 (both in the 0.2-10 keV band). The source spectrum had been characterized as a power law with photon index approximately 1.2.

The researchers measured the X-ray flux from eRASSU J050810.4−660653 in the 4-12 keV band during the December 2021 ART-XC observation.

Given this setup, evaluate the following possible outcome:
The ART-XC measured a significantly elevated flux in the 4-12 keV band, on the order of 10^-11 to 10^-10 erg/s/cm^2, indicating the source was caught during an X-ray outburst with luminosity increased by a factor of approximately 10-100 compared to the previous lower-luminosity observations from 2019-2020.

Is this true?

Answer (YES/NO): YES